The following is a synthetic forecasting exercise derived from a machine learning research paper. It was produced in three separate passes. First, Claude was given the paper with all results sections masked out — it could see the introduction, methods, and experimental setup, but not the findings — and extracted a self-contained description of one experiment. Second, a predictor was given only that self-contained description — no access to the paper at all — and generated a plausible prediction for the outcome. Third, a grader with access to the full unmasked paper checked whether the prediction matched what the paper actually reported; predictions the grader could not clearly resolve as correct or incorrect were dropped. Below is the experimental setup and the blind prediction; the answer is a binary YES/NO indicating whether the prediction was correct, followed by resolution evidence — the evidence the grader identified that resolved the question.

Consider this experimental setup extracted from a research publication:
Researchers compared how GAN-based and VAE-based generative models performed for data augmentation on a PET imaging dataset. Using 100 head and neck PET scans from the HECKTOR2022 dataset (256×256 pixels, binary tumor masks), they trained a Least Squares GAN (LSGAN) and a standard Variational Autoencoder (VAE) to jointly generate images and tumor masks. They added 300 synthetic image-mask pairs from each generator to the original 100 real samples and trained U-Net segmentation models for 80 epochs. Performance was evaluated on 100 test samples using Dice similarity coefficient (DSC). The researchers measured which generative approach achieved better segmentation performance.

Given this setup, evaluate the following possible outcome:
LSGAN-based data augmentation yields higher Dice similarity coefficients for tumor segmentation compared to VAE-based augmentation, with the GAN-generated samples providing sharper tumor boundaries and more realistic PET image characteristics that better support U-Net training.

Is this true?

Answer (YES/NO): NO